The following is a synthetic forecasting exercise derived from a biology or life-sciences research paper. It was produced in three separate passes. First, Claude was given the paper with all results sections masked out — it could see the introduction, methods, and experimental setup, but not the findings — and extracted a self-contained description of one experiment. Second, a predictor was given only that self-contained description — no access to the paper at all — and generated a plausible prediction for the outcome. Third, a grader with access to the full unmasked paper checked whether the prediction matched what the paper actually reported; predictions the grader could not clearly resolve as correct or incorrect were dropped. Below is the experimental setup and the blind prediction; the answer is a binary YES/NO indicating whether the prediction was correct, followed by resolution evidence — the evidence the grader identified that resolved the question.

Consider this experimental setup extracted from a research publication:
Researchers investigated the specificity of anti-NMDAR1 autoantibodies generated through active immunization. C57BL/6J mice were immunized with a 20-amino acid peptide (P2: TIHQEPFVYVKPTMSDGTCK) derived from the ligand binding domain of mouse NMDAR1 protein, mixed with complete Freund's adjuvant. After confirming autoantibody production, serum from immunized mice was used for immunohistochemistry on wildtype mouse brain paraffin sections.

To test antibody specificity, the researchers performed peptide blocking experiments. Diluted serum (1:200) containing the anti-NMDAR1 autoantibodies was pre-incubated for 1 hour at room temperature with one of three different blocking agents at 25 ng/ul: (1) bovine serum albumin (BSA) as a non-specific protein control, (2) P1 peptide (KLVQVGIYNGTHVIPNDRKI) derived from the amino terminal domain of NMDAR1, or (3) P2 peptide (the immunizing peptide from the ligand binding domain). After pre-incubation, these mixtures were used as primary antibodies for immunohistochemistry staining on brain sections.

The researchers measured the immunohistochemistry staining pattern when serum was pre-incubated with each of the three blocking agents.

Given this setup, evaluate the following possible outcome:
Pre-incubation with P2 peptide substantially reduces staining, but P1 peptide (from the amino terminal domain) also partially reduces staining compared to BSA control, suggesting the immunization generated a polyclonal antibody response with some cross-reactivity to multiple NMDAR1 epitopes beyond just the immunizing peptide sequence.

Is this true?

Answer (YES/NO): NO